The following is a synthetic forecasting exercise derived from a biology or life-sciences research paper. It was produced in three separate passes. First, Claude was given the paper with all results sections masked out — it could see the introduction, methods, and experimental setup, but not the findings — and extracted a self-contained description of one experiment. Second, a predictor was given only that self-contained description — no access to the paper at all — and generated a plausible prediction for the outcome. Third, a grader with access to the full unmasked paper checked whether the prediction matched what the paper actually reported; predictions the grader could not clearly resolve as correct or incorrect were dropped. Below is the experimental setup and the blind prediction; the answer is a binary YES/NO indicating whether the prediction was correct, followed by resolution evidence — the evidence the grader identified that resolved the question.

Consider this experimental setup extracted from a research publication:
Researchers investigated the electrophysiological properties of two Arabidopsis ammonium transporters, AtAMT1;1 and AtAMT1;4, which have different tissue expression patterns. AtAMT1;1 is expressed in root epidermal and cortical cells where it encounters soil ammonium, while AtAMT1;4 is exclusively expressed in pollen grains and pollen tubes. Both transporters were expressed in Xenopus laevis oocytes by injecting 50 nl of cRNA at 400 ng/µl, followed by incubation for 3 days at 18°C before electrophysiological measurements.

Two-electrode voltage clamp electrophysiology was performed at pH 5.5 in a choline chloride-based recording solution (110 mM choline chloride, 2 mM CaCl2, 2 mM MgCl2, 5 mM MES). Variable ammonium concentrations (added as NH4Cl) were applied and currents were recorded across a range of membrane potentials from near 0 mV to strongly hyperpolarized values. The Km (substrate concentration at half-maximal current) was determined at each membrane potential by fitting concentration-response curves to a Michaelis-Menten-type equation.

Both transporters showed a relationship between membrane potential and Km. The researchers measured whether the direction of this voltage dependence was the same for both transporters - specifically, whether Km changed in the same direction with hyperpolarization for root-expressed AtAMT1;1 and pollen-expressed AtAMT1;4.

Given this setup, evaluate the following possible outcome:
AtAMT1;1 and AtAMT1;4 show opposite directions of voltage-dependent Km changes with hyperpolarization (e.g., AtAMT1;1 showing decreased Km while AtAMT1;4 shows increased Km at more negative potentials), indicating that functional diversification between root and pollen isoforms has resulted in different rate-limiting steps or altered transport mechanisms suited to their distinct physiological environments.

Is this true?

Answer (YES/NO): NO